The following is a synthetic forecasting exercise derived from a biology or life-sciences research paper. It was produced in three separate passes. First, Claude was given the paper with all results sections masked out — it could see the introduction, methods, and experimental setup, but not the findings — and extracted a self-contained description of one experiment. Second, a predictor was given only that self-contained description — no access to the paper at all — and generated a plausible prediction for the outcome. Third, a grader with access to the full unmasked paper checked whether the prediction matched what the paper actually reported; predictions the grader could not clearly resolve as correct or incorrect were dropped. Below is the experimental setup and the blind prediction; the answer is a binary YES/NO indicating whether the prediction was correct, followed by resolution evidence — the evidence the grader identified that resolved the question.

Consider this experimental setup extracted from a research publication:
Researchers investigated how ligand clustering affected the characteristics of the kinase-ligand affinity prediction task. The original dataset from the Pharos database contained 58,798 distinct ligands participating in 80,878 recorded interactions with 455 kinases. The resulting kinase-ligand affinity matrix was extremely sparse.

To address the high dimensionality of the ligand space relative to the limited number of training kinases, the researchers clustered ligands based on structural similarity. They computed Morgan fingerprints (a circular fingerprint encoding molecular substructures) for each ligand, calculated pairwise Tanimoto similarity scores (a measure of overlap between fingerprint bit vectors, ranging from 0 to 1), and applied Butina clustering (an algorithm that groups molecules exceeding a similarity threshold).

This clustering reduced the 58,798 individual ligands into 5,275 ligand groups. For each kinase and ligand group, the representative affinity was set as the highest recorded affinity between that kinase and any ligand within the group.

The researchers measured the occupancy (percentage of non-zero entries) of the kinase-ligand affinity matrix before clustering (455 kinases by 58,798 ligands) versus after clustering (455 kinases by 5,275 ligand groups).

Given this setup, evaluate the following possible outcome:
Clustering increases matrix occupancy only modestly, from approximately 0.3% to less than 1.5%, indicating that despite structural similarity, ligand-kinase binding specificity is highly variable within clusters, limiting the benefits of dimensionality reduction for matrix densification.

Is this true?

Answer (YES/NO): YES